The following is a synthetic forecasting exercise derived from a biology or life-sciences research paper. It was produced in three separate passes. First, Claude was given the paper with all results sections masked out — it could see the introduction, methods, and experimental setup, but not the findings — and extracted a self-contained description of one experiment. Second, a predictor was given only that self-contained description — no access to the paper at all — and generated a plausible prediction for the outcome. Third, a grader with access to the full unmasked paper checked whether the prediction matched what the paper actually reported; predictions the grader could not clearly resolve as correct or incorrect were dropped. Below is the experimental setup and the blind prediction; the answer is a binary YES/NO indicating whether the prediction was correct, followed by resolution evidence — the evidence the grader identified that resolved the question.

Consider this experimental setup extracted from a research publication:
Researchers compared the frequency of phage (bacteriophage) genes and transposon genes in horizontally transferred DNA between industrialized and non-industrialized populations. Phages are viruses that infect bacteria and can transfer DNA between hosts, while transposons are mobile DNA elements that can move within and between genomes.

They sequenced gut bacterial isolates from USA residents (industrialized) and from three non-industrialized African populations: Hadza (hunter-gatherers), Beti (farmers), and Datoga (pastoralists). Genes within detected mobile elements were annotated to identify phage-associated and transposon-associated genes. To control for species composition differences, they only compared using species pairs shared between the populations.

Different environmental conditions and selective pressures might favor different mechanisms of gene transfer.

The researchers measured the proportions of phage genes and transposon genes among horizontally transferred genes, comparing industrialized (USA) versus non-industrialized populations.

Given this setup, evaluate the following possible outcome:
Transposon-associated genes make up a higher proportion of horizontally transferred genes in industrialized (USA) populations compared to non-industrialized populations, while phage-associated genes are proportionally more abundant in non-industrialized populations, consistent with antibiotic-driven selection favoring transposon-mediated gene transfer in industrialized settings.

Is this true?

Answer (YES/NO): NO